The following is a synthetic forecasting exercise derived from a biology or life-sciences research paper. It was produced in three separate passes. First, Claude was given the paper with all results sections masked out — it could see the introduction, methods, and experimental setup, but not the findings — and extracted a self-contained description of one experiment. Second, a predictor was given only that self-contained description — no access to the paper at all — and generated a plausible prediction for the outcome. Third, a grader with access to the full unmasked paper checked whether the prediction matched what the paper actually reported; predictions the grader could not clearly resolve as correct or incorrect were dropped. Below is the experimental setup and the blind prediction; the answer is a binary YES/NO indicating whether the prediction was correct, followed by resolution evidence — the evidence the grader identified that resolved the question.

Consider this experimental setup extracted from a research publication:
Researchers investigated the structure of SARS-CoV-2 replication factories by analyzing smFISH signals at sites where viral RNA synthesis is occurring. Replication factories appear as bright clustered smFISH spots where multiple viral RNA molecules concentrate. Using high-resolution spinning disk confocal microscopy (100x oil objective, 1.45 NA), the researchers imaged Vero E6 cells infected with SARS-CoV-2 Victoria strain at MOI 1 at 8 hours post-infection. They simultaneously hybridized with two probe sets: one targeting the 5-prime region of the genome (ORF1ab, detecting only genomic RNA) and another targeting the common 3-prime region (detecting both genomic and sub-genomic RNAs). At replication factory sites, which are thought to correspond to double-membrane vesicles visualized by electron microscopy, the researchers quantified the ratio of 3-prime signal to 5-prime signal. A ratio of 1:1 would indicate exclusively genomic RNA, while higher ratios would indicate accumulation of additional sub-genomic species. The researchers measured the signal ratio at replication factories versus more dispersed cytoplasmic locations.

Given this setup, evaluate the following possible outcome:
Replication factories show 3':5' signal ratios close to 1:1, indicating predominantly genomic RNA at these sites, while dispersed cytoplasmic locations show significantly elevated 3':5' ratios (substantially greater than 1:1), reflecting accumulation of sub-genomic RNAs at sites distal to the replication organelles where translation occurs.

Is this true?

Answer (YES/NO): YES